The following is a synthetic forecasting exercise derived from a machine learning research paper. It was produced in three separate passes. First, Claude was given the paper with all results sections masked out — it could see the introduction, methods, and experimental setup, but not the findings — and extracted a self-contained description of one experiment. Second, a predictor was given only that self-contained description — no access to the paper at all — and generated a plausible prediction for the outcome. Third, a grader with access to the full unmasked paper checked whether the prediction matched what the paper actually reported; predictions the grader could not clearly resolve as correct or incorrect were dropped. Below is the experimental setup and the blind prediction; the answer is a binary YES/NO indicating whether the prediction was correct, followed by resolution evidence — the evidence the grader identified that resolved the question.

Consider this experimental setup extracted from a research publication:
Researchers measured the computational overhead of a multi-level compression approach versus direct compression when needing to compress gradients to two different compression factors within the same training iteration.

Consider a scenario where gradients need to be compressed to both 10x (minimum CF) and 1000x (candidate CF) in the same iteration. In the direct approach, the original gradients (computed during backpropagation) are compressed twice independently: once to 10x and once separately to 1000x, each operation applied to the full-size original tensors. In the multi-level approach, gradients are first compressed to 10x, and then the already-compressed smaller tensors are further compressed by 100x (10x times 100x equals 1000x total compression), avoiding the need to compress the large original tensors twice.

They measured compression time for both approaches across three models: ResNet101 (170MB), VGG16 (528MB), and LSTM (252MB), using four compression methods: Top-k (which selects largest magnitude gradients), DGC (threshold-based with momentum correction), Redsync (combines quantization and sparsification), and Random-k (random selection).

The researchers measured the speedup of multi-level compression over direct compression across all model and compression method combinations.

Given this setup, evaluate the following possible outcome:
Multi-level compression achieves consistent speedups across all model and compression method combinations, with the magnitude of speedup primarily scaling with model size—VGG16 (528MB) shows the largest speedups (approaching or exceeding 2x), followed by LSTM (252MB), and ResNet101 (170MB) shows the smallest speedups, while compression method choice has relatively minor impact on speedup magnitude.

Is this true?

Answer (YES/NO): NO